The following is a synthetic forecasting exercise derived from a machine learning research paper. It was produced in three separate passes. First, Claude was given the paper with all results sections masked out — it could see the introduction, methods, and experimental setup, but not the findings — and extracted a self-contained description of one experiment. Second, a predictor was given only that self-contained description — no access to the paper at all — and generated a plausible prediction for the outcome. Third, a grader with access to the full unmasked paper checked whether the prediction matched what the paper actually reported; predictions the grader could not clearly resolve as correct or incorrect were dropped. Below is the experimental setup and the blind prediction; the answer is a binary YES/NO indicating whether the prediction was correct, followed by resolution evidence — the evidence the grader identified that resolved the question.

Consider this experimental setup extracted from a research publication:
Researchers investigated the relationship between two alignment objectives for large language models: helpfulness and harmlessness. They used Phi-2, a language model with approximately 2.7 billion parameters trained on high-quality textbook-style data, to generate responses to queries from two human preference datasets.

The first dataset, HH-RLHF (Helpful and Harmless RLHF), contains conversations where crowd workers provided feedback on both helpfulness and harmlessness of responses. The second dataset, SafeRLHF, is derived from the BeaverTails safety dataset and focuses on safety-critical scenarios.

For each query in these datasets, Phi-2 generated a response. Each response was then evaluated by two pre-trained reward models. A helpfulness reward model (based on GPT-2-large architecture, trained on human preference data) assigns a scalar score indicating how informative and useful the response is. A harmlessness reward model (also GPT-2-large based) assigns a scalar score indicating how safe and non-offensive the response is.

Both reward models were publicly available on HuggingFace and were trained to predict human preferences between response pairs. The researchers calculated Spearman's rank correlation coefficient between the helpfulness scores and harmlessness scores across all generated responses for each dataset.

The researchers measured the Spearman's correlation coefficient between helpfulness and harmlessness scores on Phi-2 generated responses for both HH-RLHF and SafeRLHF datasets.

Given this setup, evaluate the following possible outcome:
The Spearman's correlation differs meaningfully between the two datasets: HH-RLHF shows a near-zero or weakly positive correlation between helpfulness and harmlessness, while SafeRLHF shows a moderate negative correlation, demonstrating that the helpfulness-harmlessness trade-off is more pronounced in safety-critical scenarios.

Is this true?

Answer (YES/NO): NO